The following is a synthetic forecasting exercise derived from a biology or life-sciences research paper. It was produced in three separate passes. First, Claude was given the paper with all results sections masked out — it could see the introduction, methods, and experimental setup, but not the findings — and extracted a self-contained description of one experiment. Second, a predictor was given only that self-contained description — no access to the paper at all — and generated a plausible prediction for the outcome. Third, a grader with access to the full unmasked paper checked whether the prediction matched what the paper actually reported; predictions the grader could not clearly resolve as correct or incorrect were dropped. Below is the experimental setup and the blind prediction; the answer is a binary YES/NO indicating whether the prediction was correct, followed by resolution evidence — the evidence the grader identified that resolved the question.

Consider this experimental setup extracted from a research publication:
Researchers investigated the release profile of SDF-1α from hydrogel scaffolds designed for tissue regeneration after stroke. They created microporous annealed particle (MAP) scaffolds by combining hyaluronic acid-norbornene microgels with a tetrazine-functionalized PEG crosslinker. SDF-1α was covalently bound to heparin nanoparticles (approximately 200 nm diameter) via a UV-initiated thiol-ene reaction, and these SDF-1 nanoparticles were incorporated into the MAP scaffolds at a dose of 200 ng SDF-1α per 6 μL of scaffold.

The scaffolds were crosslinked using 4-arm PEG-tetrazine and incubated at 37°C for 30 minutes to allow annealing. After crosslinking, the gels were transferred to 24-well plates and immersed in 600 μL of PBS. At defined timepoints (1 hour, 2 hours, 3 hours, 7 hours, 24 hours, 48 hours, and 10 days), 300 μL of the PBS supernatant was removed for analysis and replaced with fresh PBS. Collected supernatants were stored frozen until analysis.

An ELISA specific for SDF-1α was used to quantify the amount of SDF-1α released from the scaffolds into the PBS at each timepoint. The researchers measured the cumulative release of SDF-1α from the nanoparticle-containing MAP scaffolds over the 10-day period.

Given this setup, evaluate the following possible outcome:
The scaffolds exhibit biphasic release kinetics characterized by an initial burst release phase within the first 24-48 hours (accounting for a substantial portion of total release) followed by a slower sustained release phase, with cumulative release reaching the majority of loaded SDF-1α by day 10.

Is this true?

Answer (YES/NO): NO